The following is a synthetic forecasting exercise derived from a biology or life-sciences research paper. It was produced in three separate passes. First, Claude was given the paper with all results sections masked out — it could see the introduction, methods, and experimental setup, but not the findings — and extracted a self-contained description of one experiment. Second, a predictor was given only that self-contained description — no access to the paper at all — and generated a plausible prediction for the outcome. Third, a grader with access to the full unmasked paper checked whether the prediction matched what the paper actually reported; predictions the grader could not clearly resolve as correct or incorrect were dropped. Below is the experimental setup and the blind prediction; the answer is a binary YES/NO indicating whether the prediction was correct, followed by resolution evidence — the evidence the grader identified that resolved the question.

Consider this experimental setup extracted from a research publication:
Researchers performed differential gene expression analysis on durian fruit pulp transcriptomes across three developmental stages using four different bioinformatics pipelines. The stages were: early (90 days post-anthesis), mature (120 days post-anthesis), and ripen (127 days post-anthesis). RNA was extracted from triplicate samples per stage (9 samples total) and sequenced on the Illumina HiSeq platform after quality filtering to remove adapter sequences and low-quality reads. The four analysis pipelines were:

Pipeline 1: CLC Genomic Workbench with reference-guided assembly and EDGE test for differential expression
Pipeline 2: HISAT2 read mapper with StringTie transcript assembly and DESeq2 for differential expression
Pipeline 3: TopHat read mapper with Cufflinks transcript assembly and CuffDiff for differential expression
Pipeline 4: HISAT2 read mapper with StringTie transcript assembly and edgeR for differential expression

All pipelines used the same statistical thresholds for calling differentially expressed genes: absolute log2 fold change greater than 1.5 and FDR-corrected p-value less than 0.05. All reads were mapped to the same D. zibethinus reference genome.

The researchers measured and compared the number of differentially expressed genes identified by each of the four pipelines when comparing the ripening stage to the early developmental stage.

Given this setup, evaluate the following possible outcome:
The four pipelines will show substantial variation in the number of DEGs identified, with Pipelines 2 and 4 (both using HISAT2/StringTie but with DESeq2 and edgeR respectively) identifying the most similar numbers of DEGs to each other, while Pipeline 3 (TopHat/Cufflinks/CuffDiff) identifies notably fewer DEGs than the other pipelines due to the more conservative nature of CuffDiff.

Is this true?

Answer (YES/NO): NO